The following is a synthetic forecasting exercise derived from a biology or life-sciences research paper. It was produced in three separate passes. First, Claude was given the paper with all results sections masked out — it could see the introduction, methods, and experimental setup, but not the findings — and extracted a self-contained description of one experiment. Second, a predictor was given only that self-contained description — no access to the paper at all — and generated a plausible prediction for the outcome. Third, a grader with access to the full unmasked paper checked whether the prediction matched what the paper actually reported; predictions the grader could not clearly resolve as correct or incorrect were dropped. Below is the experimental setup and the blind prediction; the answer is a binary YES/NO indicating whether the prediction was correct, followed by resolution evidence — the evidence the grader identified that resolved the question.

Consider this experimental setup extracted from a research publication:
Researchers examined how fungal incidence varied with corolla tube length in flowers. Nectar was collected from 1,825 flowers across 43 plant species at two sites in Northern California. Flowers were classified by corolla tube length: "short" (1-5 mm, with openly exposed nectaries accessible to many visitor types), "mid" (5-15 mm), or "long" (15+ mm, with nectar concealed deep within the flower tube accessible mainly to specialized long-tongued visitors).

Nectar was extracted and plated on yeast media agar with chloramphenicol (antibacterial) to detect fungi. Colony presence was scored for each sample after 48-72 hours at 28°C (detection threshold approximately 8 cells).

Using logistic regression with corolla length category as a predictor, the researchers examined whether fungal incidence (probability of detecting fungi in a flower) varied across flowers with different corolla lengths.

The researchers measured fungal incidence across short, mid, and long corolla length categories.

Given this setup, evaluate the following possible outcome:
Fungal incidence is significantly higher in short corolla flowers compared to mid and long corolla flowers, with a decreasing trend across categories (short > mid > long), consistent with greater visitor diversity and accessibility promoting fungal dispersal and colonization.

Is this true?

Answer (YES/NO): NO